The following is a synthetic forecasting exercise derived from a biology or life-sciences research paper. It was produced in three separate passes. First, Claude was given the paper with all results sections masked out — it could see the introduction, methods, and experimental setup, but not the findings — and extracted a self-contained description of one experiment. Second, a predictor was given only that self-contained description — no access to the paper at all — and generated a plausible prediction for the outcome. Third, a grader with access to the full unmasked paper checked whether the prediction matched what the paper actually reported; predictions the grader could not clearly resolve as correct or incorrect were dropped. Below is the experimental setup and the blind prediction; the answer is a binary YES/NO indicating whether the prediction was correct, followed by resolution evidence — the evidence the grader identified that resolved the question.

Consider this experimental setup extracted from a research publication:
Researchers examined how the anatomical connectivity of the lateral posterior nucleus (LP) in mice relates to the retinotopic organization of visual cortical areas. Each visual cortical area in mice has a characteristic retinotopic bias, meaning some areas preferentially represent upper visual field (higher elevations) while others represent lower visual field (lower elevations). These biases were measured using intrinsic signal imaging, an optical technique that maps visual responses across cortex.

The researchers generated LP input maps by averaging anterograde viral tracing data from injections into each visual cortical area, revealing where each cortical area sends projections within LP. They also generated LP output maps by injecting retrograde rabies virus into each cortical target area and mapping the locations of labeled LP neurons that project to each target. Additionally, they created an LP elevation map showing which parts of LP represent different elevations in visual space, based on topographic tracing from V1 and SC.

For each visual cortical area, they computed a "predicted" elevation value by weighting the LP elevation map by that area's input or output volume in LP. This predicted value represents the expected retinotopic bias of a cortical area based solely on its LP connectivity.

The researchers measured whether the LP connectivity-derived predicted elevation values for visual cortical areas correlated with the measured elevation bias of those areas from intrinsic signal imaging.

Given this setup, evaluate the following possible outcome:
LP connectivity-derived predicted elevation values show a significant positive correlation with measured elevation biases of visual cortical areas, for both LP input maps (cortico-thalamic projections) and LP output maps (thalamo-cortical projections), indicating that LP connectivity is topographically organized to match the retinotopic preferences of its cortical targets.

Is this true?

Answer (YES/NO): YES